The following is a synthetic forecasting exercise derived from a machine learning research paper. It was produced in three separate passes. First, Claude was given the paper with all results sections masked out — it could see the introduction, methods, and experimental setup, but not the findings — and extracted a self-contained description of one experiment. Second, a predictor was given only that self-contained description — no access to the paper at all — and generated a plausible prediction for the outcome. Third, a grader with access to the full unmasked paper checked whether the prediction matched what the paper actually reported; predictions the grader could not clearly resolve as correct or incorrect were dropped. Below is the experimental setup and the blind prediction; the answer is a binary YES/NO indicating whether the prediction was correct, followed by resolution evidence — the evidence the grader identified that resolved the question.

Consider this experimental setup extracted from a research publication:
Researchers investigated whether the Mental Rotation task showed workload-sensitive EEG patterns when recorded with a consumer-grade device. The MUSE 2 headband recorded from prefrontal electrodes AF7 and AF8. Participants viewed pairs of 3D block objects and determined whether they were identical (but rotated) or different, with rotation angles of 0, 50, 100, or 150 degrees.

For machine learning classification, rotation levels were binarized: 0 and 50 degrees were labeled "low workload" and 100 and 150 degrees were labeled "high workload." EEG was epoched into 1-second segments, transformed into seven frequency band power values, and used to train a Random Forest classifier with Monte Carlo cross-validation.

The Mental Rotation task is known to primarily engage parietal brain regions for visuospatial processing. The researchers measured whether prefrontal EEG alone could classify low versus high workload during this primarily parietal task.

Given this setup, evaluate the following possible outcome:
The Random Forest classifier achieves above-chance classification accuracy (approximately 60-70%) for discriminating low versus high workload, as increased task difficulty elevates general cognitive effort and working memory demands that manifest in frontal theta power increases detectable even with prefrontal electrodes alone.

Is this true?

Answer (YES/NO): NO